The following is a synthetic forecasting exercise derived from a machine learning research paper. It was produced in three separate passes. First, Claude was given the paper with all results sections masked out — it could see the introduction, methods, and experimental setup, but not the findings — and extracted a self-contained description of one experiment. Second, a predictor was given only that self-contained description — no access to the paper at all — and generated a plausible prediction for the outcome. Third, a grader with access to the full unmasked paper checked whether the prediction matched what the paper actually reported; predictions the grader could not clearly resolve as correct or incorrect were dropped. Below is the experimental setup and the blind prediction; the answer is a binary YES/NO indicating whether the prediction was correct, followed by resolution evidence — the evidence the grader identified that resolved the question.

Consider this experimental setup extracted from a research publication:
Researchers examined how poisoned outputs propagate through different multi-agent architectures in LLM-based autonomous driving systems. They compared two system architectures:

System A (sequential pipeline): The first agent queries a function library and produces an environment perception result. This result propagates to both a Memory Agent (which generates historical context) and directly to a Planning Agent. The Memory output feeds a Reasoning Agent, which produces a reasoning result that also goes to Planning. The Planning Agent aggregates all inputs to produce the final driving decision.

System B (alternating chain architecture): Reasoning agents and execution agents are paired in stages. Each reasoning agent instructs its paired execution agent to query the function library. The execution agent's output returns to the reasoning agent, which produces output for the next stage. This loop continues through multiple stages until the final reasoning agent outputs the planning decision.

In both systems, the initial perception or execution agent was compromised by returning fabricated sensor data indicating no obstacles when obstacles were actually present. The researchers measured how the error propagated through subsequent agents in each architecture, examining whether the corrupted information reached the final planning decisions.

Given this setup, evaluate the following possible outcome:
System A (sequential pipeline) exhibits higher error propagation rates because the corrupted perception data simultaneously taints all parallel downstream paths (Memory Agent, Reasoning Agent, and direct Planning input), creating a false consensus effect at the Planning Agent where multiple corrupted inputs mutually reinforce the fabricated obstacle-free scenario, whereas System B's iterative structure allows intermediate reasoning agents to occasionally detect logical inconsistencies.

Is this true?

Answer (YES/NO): NO